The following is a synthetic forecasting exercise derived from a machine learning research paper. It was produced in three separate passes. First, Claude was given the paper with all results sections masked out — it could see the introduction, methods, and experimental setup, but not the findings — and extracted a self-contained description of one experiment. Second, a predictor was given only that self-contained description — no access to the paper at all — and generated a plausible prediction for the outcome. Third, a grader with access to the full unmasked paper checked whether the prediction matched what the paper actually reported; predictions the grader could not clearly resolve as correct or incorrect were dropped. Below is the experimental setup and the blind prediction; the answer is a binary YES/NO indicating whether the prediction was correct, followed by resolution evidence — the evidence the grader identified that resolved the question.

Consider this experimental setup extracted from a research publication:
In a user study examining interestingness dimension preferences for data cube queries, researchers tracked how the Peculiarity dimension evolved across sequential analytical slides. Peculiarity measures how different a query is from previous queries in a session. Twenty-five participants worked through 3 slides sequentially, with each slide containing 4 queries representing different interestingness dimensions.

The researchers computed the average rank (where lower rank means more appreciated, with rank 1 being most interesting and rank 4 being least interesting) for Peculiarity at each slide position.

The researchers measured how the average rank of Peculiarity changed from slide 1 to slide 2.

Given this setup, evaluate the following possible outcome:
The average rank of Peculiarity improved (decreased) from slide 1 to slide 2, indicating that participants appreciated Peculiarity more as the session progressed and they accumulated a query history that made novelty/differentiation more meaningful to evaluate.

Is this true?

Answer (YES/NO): NO